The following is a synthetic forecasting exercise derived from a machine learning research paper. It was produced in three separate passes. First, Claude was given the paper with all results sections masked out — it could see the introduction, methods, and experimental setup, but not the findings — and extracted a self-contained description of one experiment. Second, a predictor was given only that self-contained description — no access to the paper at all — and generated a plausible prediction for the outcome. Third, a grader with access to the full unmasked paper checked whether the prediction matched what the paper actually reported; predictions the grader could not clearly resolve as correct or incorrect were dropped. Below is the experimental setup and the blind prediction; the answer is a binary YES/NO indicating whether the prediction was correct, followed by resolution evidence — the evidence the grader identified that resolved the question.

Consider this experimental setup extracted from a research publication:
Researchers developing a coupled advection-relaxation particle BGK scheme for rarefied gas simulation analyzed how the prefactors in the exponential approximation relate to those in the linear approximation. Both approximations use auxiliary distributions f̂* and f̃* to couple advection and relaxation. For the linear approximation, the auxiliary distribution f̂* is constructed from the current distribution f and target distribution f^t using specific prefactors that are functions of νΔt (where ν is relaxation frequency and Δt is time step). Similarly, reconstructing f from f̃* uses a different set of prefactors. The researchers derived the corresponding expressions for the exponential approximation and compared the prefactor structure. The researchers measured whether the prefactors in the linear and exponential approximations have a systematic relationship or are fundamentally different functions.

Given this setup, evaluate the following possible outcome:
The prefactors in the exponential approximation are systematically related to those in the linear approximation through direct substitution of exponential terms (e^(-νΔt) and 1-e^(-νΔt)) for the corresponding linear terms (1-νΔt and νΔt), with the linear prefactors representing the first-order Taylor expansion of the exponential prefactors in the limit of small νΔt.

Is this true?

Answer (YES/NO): NO